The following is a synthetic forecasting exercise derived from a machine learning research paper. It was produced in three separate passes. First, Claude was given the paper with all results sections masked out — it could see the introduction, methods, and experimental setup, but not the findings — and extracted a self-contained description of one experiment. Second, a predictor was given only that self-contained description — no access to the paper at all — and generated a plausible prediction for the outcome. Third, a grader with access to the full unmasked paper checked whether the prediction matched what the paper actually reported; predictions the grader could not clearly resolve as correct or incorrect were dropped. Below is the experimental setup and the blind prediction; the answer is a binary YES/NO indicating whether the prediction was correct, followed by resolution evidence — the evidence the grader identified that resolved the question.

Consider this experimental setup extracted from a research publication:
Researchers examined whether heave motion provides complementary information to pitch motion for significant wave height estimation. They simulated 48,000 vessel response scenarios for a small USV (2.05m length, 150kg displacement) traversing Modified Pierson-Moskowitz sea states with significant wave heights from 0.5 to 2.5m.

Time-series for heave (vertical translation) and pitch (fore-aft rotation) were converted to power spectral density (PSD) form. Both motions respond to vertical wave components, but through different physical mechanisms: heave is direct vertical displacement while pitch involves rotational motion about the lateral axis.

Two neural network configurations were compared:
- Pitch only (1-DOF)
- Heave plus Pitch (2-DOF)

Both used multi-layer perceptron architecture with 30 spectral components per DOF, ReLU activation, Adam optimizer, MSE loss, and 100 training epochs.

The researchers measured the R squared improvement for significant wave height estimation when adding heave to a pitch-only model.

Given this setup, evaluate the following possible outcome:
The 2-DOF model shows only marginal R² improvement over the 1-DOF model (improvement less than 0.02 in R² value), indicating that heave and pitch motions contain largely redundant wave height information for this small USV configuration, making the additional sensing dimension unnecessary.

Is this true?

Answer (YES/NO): NO